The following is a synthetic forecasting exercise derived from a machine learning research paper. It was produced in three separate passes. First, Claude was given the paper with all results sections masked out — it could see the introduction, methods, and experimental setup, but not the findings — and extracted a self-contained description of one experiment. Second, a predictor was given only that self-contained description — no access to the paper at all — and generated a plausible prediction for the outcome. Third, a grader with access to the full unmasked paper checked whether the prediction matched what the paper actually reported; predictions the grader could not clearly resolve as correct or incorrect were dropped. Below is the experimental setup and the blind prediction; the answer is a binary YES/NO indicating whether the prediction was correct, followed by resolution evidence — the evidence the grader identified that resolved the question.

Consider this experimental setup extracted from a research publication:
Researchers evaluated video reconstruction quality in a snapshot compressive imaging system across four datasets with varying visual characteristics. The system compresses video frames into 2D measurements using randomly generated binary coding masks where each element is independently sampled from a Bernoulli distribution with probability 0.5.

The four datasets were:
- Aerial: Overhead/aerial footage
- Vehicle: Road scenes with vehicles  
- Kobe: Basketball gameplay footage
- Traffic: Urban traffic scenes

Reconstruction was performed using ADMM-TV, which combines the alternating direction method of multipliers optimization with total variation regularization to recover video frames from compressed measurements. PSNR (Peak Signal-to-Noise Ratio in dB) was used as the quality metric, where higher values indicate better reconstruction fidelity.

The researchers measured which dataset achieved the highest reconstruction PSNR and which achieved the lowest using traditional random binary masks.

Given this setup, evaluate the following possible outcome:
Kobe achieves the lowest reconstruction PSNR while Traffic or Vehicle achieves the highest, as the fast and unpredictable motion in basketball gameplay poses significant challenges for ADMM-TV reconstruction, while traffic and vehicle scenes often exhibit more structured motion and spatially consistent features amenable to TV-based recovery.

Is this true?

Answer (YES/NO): NO